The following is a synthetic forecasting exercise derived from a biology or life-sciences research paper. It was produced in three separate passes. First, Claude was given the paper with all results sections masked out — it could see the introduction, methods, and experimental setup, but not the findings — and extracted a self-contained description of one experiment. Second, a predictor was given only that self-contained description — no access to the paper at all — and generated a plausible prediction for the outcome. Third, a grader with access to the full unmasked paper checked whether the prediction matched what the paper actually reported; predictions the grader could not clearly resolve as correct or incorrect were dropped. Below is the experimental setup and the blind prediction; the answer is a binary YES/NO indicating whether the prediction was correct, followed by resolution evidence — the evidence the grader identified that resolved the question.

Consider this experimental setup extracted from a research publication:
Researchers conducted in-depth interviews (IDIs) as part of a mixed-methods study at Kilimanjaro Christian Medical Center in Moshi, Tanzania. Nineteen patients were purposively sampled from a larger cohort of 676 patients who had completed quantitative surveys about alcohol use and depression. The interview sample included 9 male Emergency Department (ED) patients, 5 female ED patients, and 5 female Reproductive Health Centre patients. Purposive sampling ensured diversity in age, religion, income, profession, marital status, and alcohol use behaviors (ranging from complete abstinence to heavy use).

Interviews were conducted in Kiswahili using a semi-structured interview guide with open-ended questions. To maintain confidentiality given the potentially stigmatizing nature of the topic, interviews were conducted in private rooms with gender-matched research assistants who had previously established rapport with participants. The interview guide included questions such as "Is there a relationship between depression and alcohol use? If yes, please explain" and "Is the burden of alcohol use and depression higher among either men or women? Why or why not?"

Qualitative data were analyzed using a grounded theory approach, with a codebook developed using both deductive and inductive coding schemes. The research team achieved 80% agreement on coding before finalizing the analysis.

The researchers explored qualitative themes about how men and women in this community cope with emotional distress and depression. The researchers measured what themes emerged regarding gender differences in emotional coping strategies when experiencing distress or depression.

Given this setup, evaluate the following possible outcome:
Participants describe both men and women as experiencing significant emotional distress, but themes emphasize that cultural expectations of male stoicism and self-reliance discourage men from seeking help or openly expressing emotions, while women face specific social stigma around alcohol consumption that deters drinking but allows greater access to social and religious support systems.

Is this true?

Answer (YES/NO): NO